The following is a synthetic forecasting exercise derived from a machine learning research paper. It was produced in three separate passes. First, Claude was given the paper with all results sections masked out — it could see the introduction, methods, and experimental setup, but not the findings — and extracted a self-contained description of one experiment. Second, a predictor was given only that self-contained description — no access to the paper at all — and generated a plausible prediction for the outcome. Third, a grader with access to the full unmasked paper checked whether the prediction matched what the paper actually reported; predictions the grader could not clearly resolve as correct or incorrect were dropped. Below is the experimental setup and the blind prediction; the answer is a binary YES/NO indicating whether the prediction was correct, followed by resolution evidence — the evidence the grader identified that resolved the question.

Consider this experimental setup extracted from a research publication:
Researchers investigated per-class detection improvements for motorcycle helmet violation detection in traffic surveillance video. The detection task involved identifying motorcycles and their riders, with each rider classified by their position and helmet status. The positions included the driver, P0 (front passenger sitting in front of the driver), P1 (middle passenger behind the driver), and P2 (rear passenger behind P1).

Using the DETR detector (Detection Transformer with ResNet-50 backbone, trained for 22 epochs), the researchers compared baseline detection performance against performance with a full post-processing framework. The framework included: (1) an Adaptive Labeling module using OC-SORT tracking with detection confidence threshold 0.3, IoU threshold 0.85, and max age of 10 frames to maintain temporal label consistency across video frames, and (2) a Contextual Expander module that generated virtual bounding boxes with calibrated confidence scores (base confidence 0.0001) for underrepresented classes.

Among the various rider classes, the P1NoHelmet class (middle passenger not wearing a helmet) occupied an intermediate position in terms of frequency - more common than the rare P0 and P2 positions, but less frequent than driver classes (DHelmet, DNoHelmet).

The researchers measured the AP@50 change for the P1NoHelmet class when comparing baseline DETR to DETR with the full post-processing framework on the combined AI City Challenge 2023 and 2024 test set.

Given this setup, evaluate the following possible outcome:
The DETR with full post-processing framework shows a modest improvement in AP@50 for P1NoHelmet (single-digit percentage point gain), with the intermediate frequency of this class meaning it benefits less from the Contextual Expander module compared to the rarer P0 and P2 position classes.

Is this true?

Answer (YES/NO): NO